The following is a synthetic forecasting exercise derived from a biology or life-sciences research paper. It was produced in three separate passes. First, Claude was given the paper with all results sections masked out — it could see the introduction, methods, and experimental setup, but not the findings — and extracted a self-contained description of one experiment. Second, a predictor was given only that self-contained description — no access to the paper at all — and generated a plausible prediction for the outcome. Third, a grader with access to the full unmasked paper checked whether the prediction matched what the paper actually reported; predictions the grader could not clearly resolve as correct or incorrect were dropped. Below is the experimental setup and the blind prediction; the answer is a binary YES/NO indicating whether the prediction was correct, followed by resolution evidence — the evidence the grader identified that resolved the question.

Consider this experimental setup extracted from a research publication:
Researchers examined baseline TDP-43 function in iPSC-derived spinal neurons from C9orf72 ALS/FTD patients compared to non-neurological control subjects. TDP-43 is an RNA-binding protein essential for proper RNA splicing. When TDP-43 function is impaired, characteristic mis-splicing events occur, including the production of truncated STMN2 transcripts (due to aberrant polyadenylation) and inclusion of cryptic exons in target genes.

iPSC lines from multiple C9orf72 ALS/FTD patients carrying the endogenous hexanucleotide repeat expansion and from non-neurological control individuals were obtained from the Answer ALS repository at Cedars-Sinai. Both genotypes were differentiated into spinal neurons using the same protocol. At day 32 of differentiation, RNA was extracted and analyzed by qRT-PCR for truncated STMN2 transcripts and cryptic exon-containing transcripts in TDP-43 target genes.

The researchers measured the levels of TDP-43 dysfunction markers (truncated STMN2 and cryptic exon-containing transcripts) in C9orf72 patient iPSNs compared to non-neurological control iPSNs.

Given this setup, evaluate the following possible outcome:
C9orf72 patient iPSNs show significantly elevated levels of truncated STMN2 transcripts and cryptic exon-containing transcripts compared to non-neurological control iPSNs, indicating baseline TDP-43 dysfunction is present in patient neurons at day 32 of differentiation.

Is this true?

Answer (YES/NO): YES